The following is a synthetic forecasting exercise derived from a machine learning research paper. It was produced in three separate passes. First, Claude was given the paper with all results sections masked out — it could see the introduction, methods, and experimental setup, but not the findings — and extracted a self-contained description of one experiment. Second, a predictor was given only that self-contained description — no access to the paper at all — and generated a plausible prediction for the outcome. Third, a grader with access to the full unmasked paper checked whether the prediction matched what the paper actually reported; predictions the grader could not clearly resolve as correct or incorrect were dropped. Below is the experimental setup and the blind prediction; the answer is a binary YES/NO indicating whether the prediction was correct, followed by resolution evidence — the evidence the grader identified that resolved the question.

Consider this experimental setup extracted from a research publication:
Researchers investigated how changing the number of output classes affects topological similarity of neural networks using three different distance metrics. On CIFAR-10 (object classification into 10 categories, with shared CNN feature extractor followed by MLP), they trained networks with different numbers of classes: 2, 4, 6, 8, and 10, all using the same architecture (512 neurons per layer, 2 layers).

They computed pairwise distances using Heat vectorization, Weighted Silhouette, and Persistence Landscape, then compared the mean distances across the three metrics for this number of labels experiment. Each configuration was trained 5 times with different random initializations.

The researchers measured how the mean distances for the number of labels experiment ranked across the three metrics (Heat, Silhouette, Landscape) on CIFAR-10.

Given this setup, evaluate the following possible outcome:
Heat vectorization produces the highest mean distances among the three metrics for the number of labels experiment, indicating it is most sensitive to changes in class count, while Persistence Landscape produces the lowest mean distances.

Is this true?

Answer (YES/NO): NO